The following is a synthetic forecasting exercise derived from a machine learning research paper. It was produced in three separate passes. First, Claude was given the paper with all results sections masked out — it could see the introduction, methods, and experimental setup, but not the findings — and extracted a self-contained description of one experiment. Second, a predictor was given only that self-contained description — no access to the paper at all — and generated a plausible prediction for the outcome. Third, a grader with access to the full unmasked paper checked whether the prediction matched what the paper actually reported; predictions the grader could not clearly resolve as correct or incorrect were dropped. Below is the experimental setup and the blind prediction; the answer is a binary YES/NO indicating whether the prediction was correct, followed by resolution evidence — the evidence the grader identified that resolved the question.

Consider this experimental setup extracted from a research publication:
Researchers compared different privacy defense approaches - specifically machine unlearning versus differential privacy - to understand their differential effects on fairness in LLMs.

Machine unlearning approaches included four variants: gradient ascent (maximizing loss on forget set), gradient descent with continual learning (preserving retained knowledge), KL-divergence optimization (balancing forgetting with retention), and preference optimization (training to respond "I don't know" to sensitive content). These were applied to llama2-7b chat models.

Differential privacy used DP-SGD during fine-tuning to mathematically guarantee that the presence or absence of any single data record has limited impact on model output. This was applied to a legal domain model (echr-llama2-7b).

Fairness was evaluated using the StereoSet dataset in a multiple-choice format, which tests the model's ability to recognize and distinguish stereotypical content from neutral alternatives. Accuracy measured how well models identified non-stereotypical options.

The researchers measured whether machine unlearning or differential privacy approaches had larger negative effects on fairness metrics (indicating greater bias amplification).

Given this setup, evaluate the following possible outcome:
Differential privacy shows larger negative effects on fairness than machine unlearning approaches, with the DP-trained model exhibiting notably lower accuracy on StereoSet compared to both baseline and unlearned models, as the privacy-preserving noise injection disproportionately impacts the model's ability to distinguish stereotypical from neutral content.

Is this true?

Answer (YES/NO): NO